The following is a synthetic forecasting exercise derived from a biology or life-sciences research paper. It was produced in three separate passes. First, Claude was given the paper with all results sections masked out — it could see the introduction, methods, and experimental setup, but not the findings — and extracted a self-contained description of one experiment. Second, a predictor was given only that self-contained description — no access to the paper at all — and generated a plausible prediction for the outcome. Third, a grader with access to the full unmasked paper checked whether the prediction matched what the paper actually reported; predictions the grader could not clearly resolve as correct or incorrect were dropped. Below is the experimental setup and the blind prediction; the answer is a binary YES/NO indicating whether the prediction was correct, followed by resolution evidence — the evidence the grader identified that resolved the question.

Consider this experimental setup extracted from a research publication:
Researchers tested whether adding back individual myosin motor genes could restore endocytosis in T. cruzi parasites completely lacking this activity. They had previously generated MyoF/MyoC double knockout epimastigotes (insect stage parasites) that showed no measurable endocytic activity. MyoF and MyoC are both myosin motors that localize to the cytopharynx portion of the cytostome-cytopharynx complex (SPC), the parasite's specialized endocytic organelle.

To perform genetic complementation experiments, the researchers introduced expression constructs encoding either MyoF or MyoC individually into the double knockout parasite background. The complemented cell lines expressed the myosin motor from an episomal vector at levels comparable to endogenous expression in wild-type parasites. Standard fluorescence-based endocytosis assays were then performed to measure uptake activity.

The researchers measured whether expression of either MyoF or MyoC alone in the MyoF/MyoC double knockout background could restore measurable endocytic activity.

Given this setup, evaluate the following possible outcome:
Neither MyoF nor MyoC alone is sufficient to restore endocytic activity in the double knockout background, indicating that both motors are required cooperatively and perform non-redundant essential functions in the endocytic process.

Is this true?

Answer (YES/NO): NO